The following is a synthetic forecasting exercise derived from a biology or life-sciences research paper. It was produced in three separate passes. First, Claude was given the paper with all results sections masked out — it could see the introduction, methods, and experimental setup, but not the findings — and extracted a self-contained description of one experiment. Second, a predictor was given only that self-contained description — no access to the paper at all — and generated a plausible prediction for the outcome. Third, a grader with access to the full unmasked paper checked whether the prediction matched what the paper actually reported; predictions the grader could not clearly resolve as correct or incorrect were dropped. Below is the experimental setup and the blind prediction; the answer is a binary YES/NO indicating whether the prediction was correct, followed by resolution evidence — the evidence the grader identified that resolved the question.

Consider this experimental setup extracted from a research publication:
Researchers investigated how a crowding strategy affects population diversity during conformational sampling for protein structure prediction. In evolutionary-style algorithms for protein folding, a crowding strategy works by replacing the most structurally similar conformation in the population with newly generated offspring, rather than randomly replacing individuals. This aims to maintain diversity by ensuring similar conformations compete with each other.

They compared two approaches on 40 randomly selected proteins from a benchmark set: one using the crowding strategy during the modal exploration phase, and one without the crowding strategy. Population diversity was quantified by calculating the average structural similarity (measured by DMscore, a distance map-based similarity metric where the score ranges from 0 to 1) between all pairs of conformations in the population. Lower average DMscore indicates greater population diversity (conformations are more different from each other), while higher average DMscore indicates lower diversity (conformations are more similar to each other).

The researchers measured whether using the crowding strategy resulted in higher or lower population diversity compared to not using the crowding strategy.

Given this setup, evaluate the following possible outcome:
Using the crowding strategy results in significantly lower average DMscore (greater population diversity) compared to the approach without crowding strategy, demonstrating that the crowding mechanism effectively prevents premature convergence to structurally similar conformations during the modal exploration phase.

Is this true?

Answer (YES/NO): YES